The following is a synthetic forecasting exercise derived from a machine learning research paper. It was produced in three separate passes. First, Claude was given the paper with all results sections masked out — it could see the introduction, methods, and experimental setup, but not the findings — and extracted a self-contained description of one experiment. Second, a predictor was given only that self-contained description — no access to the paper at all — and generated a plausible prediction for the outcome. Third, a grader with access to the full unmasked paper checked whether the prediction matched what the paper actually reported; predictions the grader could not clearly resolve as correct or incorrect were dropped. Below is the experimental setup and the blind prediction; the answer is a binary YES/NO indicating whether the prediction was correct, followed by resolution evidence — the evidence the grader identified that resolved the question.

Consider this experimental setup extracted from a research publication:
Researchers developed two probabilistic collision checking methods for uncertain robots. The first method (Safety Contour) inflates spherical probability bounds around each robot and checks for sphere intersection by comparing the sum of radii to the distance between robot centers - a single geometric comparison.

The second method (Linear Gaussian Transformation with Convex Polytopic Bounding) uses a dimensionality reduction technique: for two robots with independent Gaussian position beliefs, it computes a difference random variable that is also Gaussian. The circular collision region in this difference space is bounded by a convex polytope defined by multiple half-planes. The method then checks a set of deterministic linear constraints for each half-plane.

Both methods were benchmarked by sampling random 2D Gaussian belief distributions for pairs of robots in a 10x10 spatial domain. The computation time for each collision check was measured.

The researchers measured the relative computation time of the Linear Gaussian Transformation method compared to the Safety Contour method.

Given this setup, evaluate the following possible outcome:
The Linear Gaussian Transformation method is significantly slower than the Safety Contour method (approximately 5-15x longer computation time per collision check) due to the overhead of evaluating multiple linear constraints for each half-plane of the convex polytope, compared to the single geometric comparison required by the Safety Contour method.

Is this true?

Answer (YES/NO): NO